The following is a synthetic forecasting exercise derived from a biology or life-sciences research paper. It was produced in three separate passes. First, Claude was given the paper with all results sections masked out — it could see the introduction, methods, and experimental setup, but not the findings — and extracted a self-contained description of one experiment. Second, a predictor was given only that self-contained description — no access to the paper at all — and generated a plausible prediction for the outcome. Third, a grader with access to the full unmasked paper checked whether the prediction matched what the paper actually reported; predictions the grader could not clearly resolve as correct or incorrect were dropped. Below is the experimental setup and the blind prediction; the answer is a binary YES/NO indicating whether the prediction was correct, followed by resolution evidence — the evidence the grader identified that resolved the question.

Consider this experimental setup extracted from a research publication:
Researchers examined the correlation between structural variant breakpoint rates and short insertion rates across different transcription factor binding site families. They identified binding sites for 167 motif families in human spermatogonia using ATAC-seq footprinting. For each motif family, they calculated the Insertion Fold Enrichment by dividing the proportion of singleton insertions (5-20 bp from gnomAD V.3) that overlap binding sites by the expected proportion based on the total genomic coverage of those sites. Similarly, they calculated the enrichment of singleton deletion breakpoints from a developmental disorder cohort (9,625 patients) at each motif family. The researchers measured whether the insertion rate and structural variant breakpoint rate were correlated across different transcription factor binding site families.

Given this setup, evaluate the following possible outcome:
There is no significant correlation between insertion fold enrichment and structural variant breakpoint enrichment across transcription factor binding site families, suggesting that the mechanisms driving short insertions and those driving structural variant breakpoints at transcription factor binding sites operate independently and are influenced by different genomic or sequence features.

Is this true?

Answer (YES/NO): NO